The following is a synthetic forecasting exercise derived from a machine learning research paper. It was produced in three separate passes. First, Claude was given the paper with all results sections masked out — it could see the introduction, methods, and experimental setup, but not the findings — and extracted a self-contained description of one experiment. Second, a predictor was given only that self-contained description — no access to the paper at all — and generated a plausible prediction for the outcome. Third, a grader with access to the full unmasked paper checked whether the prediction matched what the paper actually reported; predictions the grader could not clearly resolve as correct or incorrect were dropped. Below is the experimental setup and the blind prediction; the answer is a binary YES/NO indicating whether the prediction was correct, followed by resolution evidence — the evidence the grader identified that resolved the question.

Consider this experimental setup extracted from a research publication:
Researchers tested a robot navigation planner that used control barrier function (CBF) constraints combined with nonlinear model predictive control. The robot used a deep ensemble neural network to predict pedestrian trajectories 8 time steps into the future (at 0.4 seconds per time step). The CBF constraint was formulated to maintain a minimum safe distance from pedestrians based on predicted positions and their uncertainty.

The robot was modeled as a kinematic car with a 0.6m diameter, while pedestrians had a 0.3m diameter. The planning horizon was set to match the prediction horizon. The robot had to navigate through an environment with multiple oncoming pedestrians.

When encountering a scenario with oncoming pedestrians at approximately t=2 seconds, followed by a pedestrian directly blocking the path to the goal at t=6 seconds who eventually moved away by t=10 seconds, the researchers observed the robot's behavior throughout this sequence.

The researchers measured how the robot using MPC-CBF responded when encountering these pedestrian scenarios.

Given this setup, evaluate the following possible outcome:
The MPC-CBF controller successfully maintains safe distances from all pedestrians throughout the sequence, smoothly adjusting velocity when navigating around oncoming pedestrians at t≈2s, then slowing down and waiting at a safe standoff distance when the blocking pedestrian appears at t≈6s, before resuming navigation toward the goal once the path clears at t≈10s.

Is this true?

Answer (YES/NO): YES